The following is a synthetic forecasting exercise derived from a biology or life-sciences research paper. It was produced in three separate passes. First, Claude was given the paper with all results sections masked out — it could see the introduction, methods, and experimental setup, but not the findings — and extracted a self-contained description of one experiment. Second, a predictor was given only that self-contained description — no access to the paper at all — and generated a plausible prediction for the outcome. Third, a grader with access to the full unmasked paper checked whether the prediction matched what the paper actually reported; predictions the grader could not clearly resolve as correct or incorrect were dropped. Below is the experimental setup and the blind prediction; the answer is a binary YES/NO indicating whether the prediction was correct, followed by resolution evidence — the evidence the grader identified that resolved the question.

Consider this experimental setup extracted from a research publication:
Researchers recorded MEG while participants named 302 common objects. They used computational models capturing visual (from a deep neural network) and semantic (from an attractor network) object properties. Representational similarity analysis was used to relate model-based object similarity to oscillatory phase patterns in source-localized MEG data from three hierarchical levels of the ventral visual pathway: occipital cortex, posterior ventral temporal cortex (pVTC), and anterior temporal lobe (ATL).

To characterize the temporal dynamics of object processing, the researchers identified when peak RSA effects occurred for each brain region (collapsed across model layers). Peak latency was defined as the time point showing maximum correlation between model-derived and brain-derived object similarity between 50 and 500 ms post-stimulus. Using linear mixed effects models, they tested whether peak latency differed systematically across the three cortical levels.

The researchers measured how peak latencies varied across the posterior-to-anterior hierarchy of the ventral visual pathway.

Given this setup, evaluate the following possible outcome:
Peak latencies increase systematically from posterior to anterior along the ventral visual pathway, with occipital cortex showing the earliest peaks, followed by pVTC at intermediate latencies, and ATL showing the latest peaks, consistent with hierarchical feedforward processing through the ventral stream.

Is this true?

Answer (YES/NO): YES